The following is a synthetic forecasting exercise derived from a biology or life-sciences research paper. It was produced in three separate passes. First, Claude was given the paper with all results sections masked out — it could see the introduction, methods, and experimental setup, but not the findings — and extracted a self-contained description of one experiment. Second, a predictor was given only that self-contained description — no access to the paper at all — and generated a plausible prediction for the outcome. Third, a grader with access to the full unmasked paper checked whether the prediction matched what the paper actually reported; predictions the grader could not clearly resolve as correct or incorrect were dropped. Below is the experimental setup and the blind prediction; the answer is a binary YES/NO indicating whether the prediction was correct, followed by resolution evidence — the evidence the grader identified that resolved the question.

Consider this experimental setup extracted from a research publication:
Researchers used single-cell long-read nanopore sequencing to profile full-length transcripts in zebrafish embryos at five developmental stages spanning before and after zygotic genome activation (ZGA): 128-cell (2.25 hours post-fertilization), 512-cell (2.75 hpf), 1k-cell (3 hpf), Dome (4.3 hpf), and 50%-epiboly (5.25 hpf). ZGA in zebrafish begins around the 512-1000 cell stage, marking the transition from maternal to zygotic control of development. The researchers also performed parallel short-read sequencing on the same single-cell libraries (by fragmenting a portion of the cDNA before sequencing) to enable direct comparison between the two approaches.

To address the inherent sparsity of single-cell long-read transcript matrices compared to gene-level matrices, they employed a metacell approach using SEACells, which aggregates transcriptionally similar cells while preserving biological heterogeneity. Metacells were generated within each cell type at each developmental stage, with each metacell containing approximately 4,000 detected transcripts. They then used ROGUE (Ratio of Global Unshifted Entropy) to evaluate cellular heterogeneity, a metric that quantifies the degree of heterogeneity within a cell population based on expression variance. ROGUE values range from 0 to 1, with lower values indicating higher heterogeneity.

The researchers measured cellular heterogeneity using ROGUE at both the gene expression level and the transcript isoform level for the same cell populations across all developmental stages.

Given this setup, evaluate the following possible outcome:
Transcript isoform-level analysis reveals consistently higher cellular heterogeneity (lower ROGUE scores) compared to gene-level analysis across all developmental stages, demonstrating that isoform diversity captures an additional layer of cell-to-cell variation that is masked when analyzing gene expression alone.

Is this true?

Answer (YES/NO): YES